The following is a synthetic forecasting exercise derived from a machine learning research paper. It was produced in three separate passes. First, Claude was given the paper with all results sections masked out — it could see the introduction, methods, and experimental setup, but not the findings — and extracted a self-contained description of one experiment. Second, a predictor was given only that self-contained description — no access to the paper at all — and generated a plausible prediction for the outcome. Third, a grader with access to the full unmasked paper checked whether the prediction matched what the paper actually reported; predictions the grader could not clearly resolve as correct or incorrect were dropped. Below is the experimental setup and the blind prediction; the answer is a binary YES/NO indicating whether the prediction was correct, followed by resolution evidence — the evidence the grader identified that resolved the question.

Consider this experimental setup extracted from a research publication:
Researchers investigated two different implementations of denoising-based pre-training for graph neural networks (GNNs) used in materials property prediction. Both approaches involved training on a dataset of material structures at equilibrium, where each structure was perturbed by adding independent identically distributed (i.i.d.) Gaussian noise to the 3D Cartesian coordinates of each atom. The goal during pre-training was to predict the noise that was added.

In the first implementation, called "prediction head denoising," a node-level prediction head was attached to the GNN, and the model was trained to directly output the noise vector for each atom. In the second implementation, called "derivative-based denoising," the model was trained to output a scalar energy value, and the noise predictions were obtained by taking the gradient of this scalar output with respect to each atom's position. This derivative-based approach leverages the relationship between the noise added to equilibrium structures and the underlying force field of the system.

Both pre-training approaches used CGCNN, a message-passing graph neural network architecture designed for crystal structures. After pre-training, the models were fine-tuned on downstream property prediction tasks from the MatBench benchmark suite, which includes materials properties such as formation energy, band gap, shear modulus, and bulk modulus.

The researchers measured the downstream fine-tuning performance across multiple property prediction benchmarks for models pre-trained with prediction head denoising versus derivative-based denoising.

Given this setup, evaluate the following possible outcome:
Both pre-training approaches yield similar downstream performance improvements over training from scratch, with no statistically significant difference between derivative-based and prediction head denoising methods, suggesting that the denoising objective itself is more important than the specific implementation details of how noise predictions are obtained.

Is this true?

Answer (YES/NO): NO